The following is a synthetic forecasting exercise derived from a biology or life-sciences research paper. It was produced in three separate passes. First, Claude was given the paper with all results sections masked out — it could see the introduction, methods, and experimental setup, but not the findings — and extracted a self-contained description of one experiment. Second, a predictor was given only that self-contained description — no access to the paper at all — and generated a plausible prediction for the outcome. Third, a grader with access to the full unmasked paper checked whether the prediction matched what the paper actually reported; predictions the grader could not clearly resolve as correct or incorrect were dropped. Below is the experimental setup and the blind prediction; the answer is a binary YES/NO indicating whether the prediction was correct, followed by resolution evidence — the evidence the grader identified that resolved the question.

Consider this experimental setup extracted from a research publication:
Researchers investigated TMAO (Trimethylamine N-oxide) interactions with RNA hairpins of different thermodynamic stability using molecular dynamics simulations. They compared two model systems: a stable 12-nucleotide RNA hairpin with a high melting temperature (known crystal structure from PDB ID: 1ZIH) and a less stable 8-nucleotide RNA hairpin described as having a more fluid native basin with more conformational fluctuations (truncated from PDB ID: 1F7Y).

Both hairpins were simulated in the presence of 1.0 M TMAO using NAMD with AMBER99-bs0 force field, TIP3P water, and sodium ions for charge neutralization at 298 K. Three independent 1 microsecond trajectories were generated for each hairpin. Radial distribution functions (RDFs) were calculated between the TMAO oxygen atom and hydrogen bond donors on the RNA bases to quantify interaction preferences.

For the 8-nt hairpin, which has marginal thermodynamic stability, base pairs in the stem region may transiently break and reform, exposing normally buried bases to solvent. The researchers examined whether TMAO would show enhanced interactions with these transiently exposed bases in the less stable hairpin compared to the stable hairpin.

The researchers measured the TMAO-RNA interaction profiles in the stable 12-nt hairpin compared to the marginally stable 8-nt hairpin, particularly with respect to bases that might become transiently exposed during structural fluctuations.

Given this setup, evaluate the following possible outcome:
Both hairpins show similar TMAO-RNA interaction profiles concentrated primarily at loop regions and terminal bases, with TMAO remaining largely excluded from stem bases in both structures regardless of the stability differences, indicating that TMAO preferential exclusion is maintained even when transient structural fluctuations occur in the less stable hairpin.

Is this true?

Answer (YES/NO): NO